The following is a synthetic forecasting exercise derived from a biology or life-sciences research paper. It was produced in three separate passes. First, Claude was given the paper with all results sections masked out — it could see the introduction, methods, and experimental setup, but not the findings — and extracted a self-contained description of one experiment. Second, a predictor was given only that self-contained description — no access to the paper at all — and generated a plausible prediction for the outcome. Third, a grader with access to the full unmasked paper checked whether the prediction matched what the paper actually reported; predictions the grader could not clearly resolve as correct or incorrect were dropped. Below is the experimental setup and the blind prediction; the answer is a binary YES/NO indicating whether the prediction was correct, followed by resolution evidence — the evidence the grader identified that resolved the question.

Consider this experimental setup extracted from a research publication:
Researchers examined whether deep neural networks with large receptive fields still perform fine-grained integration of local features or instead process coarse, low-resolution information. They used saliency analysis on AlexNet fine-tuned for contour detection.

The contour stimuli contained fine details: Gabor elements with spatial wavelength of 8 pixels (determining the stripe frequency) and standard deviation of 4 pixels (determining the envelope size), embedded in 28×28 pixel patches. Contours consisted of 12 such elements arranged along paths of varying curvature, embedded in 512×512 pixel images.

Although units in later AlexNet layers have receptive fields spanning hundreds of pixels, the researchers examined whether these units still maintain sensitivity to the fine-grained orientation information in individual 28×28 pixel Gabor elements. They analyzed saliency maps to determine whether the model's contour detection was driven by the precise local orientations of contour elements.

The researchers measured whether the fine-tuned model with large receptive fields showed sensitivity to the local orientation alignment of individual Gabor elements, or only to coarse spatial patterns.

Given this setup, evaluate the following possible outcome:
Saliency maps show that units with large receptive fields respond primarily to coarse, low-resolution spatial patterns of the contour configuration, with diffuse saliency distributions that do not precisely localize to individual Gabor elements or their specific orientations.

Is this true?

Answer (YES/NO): NO